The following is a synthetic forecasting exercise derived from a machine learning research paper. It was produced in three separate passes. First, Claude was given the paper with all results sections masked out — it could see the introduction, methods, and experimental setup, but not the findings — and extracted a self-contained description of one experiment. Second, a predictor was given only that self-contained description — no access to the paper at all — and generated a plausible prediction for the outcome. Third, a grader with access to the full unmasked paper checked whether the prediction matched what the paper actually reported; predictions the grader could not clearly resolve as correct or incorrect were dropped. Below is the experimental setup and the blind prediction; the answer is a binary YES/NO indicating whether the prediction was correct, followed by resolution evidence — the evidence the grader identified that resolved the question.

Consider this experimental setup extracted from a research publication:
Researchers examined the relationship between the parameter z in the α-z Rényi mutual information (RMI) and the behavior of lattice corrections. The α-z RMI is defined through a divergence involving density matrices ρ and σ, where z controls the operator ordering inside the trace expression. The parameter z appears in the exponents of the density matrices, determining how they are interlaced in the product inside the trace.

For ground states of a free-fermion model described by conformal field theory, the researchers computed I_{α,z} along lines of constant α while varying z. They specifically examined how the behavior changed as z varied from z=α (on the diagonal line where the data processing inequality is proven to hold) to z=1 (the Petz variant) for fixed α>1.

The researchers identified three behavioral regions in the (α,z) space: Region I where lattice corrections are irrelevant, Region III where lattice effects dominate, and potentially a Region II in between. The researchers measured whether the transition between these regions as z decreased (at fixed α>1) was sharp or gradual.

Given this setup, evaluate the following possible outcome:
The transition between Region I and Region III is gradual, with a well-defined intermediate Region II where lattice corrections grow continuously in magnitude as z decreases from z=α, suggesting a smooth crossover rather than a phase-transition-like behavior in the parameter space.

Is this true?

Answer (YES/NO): NO